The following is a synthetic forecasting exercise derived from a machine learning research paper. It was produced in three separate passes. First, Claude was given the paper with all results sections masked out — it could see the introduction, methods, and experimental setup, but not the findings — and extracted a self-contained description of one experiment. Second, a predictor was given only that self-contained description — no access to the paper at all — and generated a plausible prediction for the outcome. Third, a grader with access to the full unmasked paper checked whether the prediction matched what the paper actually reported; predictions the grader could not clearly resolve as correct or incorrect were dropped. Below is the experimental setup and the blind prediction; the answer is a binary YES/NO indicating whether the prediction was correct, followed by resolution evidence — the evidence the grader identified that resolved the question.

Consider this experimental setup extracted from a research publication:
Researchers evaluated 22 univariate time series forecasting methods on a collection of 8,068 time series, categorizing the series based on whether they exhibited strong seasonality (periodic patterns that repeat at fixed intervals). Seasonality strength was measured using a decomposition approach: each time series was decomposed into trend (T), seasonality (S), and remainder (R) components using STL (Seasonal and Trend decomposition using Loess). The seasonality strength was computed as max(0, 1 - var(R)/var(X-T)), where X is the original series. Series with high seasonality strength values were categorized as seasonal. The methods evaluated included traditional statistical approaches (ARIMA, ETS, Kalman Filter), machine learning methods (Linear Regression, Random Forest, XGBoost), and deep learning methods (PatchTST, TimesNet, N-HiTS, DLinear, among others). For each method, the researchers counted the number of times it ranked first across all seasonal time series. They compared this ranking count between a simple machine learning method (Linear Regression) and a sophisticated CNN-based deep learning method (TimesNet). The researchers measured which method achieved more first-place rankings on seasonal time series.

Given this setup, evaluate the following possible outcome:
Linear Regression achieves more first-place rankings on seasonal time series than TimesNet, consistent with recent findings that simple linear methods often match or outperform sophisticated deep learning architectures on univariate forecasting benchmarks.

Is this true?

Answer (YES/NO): YES